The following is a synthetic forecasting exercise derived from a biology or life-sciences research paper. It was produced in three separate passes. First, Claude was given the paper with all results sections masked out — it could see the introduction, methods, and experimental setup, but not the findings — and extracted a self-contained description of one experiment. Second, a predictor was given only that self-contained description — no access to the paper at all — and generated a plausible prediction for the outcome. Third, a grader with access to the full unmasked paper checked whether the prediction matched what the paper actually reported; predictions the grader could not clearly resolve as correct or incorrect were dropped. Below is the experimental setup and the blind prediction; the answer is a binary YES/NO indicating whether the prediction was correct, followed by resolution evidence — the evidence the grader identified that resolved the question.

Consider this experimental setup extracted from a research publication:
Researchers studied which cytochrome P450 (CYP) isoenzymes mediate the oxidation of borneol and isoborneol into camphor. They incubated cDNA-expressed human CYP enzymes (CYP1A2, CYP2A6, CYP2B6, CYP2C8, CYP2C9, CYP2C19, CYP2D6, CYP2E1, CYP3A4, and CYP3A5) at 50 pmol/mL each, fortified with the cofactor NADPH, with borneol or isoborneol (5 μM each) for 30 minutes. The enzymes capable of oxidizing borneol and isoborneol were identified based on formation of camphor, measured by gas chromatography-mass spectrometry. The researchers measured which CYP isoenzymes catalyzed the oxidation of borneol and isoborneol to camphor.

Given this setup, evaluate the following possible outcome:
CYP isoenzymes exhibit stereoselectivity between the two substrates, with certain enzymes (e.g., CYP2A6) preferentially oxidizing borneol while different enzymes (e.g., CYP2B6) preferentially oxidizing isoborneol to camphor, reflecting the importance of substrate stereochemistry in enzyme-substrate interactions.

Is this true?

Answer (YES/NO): NO